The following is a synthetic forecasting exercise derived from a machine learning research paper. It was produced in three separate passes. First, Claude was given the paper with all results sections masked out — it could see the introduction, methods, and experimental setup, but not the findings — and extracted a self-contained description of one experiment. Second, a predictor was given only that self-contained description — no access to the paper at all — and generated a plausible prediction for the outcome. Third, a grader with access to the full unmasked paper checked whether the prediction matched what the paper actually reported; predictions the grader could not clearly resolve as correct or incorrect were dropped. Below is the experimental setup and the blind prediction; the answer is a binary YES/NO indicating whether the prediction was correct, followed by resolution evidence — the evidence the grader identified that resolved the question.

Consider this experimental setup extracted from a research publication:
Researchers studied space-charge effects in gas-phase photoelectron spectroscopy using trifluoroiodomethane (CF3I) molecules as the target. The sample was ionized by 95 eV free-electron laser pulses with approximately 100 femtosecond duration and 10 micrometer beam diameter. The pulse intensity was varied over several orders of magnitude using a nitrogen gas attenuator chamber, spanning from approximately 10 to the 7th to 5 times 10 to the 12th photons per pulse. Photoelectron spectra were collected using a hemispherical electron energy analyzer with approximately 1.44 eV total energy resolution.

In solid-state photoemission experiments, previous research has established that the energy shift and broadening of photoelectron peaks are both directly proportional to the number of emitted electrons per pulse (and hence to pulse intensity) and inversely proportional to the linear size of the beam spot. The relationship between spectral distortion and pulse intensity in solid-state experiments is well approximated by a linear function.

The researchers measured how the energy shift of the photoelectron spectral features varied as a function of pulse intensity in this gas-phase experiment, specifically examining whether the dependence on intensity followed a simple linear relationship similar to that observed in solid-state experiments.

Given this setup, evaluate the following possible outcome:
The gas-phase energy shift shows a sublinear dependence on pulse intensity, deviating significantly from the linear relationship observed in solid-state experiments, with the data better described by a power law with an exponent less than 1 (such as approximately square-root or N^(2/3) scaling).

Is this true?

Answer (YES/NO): NO